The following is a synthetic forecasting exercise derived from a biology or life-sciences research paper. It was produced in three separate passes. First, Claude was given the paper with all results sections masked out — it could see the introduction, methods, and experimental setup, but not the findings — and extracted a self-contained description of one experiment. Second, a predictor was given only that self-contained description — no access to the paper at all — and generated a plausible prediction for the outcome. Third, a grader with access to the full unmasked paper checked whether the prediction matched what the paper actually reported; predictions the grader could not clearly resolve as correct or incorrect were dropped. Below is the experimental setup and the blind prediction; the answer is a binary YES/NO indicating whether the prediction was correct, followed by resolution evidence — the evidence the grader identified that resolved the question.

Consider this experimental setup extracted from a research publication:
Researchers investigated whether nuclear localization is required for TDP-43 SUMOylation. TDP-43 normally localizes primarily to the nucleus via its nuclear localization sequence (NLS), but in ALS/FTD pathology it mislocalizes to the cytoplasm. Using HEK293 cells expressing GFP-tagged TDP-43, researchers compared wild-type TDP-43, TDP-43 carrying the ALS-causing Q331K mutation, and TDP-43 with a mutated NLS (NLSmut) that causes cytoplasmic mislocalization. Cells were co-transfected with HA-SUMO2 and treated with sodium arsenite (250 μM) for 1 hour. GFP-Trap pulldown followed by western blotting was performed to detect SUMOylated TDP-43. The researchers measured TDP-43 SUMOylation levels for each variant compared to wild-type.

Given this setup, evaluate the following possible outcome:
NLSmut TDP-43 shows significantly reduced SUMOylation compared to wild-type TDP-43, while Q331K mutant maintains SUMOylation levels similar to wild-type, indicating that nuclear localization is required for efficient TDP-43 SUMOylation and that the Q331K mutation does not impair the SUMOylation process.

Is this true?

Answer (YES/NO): NO